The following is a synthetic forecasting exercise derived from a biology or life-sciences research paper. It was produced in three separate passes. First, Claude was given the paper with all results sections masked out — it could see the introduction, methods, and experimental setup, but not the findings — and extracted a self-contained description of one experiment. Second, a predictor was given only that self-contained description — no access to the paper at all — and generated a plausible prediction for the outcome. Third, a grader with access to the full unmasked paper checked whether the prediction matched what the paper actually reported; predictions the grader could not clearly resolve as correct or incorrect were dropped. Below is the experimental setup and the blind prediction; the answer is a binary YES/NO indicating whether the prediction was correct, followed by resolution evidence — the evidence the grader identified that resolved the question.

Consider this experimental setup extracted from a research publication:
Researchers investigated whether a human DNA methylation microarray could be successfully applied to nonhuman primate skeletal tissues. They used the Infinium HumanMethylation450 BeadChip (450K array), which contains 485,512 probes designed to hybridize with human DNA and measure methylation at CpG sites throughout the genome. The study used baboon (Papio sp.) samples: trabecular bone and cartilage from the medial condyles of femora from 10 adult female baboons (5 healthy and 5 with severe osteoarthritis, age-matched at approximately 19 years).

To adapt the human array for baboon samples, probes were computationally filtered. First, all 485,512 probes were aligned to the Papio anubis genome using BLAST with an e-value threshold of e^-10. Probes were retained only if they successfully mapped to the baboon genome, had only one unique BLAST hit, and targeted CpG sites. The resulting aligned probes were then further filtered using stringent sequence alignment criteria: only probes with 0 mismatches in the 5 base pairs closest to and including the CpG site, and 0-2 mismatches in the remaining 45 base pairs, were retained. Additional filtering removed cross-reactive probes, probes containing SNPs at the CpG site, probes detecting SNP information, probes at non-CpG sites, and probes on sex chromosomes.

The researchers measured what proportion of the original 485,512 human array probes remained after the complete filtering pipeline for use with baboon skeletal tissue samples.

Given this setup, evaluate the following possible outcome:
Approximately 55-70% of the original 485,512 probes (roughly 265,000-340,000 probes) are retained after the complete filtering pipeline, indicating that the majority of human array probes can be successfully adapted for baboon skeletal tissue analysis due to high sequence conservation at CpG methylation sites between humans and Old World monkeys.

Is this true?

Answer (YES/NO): NO